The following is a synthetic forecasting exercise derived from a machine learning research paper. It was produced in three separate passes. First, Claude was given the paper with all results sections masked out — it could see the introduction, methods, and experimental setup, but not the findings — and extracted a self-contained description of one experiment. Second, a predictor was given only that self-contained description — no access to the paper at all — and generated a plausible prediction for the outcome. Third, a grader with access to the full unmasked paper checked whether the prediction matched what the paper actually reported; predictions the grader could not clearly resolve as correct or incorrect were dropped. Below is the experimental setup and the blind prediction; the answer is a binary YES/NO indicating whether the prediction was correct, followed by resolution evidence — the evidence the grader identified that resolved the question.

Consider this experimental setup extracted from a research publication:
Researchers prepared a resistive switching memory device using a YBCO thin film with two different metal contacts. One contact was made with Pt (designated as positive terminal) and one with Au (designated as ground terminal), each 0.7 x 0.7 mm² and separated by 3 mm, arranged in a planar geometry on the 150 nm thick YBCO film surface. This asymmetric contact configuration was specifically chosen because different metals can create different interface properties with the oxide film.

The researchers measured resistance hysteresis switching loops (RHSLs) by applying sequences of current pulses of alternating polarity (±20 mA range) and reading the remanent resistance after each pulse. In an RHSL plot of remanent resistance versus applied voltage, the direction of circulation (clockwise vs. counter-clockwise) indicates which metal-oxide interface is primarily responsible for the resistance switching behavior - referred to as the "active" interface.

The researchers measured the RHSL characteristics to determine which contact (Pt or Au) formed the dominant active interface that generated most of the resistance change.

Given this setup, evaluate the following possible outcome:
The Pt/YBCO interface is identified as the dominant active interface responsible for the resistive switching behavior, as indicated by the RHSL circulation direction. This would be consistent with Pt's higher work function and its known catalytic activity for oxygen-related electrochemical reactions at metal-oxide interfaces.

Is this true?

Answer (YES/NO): NO